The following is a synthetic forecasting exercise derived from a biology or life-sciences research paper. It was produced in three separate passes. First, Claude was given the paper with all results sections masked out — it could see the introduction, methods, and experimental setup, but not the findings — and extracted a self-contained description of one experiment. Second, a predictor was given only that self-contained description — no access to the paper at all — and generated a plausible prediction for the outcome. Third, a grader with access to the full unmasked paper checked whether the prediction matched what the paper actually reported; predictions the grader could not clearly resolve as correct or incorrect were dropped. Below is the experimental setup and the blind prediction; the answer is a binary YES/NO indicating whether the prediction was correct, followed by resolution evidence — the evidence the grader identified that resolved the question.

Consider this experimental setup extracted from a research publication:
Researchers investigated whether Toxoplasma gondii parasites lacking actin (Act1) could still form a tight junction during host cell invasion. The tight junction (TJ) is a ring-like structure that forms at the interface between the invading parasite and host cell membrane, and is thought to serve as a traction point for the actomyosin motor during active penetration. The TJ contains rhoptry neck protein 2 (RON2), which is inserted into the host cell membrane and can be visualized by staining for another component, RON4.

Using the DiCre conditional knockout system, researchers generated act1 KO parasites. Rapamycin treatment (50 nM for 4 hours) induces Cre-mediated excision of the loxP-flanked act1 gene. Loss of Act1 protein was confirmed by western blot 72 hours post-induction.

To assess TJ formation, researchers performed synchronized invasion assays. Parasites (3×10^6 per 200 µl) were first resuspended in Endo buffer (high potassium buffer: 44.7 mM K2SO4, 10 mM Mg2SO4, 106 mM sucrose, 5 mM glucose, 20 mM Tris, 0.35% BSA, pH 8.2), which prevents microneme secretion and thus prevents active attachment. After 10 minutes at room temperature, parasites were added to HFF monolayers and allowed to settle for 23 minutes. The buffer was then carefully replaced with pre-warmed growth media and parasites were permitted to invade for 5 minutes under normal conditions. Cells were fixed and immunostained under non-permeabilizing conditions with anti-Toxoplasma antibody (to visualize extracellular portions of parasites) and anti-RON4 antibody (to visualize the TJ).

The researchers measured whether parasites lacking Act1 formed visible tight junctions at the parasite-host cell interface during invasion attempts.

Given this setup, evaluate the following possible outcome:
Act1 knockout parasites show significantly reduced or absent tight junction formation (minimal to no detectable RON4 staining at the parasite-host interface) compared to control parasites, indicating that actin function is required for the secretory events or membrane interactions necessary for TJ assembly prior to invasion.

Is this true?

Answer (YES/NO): YES